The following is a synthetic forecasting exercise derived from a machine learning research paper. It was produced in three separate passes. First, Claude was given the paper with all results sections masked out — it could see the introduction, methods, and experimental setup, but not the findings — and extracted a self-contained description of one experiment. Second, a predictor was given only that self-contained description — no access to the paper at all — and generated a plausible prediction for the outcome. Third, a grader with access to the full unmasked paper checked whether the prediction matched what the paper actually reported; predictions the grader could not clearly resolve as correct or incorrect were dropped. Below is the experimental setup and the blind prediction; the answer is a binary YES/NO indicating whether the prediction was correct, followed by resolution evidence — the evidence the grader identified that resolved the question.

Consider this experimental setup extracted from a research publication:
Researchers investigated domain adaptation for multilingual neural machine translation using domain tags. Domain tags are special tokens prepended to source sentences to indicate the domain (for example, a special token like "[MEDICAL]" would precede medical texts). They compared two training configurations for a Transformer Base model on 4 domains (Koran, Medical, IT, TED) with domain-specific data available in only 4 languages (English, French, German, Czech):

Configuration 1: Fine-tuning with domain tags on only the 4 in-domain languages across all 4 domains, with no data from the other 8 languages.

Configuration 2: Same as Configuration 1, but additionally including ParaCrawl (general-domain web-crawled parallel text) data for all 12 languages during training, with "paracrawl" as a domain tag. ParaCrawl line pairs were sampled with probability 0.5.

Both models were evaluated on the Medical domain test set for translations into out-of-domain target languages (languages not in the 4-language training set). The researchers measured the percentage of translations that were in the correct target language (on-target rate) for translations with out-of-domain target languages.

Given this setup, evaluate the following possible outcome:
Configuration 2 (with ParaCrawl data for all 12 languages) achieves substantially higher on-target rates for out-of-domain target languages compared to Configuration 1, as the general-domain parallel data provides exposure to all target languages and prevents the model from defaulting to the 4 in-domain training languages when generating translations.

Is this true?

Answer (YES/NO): YES